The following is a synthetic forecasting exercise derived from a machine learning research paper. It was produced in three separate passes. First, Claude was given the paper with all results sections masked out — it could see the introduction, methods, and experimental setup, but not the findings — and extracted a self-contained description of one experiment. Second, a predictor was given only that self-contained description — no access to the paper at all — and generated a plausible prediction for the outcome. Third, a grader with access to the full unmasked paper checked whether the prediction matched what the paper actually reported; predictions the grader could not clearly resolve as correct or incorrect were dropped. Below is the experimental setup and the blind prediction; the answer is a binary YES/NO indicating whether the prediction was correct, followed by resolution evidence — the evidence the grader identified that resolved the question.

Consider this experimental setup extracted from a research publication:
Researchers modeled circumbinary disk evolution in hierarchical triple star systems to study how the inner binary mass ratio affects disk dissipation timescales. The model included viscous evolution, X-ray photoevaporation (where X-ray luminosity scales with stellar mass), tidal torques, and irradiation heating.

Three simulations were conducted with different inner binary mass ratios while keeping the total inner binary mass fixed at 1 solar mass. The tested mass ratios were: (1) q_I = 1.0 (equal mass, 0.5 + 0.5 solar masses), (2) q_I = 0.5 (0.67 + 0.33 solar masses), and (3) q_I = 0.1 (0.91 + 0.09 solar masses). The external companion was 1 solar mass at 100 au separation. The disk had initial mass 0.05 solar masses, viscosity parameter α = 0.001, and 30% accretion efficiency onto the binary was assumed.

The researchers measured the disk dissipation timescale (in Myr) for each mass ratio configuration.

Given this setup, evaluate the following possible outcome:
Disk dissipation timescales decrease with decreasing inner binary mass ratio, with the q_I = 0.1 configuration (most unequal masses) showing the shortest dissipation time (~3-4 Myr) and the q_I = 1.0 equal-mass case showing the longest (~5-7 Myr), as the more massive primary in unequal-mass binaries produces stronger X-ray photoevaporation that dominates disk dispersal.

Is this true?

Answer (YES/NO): NO